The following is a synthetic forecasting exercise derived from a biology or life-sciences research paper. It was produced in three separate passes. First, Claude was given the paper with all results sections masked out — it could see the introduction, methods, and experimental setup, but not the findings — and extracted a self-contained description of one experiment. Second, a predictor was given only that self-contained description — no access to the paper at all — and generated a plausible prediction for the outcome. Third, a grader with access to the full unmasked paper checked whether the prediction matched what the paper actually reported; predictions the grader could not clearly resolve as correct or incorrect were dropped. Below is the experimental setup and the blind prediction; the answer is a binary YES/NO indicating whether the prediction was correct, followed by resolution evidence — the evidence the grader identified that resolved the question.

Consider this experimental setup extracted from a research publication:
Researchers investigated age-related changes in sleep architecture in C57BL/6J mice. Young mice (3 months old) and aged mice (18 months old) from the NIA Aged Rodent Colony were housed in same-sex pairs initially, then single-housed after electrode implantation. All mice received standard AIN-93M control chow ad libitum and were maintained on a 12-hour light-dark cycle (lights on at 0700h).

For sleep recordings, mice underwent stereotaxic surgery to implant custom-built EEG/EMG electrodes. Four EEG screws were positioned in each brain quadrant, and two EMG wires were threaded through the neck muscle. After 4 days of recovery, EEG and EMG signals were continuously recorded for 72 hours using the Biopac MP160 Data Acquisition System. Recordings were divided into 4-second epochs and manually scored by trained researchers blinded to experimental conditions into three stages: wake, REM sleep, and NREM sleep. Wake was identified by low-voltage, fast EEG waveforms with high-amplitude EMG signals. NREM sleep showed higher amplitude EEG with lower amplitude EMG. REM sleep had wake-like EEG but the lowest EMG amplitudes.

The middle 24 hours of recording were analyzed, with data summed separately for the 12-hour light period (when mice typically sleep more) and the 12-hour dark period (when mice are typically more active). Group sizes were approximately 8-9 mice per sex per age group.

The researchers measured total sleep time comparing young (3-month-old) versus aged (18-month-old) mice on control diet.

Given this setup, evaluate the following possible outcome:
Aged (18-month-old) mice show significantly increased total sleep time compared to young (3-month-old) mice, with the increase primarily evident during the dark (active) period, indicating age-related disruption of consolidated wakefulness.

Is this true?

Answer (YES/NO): NO